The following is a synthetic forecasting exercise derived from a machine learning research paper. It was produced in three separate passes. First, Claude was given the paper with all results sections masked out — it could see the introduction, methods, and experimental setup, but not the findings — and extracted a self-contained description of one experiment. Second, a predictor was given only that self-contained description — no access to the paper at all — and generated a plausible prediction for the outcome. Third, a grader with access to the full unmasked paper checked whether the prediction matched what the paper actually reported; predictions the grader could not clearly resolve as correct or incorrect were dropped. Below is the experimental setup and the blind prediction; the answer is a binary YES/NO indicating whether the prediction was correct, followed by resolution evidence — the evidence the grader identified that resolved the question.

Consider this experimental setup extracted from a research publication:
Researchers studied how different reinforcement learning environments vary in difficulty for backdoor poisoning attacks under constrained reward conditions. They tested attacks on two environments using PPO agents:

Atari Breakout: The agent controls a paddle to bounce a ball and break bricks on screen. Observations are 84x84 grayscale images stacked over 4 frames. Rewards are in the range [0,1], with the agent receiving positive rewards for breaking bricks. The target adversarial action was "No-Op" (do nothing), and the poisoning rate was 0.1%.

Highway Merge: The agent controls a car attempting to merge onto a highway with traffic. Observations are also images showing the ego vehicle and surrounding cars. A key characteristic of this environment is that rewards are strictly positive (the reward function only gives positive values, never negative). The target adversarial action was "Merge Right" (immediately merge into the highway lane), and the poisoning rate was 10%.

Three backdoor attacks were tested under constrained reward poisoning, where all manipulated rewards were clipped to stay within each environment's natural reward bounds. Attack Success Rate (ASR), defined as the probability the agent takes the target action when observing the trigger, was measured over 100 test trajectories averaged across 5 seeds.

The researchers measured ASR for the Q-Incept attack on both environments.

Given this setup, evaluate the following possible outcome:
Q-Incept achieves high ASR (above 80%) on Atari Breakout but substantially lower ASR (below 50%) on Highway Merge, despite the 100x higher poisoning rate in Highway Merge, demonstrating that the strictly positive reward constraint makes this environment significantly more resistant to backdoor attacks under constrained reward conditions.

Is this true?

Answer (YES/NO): NO